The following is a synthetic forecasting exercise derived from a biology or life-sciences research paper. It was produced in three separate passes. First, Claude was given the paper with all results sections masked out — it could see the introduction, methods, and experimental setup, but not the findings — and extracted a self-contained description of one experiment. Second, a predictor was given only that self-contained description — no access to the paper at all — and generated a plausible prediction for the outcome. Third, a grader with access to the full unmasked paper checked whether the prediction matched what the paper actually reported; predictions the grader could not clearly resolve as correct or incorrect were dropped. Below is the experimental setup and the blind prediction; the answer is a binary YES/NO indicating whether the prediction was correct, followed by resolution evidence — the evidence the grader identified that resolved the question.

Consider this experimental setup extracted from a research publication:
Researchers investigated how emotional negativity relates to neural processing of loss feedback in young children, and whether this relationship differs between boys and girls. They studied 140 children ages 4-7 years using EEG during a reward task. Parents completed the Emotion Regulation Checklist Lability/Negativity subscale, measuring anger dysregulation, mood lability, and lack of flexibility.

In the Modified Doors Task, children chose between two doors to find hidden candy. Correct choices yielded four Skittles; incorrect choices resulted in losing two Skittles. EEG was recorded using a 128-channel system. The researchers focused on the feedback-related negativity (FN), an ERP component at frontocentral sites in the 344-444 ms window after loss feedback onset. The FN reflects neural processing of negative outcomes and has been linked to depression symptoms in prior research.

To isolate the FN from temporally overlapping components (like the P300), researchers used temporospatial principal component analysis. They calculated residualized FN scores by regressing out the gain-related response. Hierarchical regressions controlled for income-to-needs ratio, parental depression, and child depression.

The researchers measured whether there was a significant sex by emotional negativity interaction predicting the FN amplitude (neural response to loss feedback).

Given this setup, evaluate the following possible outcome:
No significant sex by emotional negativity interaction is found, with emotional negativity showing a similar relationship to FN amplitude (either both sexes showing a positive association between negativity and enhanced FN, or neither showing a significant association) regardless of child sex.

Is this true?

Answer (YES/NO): YES